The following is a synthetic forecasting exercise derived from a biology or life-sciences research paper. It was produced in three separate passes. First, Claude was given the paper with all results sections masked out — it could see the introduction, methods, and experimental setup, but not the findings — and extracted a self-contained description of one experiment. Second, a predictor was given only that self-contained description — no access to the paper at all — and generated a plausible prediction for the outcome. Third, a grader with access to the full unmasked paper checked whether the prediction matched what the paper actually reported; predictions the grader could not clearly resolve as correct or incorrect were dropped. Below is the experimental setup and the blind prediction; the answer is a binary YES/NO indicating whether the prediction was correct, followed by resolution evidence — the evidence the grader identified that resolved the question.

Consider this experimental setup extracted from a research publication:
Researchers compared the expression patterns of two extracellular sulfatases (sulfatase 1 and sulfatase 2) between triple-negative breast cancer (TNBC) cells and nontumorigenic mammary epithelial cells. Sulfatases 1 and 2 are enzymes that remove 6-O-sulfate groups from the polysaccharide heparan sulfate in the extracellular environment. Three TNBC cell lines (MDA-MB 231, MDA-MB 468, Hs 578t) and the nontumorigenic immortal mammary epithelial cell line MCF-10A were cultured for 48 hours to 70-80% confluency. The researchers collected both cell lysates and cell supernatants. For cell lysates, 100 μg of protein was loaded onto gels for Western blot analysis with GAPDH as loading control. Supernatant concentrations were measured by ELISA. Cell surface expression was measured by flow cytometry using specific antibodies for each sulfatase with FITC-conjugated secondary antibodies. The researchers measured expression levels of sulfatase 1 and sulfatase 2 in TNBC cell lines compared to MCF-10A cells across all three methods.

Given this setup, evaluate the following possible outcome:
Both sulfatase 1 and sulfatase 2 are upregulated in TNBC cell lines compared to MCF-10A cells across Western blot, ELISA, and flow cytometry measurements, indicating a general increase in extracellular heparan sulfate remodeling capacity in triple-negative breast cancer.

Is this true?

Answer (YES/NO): NO